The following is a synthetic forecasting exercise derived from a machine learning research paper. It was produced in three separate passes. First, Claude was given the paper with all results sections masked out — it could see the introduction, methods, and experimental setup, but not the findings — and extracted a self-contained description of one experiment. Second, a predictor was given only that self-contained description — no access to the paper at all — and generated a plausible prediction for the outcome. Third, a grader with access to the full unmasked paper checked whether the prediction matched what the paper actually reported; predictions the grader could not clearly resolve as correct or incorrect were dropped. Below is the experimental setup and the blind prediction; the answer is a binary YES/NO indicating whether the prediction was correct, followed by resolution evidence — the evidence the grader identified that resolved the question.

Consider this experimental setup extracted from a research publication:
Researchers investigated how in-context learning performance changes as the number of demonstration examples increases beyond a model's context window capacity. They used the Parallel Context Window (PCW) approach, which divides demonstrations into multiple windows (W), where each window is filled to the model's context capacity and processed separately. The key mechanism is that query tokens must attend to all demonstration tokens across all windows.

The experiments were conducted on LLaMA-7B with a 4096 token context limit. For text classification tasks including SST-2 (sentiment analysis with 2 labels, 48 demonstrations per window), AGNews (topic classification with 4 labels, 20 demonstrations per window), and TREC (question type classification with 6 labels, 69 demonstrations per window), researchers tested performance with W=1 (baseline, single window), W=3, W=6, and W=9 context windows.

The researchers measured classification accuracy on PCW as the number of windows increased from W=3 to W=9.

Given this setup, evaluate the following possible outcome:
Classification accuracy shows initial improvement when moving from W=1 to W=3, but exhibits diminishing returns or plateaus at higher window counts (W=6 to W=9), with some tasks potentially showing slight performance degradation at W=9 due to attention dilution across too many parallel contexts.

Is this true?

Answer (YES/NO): NO